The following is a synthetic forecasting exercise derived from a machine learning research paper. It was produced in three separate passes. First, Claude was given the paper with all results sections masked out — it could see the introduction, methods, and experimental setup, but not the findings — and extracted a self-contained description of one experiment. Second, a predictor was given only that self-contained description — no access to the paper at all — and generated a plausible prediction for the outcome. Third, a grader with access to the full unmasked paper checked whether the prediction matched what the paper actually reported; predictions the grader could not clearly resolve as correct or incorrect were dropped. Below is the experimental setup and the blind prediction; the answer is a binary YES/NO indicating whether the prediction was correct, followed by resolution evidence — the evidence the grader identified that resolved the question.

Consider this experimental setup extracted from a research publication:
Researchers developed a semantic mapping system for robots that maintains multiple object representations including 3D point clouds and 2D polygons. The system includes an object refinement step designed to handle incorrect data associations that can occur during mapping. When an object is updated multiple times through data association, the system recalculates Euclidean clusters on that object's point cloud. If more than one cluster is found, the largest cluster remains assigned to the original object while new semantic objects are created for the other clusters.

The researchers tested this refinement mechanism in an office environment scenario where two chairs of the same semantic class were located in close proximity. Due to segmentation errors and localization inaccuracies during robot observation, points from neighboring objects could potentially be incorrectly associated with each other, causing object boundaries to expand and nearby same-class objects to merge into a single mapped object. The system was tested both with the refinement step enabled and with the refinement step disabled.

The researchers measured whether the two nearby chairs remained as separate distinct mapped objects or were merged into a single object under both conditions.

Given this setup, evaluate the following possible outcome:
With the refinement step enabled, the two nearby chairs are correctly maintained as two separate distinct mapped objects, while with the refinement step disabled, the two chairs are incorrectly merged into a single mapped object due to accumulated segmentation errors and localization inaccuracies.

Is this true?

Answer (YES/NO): YES